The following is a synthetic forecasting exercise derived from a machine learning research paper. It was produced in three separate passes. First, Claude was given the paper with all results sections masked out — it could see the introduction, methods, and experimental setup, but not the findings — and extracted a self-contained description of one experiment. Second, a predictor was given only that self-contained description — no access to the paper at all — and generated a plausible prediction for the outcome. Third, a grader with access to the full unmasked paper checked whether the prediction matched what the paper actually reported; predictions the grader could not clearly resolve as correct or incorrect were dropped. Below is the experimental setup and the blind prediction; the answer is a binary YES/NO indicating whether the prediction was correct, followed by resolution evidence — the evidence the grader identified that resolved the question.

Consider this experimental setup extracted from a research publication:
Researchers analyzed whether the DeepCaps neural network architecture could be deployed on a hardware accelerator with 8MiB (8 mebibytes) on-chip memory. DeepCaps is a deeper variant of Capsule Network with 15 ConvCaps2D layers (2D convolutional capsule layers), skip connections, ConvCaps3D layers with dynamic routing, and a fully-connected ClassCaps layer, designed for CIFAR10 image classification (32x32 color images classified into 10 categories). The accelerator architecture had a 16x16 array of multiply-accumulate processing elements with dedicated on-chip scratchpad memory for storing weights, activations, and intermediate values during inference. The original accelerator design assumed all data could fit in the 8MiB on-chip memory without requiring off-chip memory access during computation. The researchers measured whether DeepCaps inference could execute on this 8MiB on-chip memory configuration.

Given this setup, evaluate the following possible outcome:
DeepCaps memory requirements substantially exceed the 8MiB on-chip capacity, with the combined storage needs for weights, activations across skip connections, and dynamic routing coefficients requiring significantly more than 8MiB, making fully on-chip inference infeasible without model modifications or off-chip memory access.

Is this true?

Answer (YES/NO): YES